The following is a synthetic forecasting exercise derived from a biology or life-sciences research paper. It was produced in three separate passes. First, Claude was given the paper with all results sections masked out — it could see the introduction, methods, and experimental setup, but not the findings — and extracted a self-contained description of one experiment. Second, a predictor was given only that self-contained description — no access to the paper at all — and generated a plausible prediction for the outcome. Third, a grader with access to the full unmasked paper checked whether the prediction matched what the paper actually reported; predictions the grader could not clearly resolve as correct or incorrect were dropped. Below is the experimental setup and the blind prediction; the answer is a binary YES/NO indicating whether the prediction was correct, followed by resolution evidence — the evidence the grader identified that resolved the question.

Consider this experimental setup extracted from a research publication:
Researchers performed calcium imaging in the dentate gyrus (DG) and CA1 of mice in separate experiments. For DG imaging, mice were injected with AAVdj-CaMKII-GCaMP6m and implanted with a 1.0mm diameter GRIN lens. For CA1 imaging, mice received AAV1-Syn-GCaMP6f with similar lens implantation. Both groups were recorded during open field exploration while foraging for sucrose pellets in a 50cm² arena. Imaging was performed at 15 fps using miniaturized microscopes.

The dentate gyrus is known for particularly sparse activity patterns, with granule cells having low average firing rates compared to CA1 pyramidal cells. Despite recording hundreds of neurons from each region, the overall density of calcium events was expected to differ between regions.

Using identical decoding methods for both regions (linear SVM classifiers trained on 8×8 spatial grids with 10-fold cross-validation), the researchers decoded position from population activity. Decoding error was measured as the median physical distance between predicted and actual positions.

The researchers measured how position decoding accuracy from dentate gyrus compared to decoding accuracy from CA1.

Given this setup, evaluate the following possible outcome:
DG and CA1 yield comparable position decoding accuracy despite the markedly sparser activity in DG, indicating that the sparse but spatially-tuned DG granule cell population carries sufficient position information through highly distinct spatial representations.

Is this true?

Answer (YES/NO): YES